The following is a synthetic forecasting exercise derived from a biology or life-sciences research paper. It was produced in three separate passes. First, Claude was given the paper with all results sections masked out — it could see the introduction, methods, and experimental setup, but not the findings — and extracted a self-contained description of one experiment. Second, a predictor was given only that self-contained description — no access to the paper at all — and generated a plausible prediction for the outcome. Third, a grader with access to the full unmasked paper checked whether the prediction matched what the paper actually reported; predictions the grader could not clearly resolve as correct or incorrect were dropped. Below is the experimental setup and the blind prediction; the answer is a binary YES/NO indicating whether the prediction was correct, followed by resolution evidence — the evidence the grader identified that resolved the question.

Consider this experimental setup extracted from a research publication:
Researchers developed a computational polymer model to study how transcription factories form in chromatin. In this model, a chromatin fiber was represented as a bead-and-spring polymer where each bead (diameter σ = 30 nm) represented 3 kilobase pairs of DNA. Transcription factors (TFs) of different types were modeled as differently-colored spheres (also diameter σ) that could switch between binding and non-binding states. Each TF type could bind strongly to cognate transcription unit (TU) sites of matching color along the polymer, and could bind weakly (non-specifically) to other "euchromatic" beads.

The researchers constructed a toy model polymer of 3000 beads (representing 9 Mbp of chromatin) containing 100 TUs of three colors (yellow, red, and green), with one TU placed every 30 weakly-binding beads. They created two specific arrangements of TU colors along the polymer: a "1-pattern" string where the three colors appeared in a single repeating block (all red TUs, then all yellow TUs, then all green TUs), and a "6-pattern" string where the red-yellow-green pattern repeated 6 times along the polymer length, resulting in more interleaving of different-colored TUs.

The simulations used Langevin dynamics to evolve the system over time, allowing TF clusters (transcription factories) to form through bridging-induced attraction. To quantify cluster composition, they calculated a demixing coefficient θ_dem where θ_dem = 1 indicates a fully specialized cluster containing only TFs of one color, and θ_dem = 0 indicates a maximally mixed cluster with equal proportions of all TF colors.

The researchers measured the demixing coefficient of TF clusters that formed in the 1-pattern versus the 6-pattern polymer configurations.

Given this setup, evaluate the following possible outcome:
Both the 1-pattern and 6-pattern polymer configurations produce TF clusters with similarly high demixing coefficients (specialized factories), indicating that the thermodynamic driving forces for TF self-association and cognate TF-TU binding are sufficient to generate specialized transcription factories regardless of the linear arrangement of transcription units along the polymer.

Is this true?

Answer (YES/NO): NO